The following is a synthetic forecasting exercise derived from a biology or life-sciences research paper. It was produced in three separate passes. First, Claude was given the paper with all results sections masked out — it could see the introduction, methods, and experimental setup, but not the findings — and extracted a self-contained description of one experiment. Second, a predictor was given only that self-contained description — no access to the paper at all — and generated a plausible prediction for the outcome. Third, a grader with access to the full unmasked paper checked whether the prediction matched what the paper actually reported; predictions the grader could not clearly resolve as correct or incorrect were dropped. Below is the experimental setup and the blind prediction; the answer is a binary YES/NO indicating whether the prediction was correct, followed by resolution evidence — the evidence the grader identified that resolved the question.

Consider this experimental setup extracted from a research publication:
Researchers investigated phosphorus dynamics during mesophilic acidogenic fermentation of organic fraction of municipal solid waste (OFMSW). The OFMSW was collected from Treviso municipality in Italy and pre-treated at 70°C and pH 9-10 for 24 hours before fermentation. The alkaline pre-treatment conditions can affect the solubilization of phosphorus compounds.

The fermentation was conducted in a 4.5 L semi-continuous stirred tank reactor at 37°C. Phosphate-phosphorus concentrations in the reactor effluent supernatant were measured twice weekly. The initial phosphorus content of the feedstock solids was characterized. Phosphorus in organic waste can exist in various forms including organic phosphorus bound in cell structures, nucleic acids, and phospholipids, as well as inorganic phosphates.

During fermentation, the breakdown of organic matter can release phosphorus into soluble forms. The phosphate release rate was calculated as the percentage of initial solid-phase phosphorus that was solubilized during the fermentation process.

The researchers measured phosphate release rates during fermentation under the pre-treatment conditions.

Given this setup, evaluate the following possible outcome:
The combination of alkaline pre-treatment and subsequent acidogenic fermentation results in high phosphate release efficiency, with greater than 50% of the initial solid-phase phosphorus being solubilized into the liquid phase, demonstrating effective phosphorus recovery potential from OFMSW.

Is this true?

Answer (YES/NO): NO